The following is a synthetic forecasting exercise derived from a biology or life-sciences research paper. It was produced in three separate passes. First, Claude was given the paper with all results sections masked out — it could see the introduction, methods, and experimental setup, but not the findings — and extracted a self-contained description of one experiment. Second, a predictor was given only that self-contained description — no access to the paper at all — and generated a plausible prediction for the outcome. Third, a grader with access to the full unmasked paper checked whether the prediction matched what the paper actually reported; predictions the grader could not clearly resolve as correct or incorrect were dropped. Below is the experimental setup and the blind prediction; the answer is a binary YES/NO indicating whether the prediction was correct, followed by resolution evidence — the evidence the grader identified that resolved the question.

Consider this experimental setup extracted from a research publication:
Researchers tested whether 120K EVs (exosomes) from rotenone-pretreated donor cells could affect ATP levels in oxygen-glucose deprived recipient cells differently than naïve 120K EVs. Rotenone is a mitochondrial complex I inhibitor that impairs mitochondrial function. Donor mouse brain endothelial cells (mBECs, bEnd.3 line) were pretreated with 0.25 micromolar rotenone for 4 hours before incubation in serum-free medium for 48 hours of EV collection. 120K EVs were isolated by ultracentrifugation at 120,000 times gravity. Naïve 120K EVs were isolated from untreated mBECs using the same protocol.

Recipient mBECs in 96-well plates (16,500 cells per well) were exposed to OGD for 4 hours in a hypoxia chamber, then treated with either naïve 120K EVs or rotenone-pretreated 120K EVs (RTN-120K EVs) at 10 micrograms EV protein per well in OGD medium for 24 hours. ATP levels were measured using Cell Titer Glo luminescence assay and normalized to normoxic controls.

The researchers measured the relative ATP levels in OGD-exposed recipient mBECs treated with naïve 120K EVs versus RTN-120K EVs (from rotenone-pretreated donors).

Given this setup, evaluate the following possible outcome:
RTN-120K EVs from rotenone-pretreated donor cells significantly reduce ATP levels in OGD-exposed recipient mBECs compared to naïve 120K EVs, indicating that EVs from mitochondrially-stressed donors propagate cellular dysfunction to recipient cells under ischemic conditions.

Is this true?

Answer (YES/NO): NO